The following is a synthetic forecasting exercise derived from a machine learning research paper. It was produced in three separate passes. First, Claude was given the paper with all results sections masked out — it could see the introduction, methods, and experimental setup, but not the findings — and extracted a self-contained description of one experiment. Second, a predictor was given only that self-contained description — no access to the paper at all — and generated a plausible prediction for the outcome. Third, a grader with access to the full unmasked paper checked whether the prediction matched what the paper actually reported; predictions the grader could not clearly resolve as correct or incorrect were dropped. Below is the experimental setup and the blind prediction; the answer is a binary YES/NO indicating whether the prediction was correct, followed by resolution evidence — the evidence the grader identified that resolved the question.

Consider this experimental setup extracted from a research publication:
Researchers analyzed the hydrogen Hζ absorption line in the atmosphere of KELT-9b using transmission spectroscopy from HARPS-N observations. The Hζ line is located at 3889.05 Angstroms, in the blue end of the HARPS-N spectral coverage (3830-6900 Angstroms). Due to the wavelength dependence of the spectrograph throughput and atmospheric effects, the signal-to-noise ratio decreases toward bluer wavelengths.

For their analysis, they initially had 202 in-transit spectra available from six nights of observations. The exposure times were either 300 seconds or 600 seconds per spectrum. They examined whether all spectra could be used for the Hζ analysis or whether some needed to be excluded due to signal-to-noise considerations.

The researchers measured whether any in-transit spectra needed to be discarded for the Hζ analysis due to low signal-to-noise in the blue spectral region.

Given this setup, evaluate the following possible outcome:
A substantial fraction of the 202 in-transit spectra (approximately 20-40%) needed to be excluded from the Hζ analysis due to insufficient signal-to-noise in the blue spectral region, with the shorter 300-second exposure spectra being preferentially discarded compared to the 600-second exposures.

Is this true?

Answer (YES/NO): NO